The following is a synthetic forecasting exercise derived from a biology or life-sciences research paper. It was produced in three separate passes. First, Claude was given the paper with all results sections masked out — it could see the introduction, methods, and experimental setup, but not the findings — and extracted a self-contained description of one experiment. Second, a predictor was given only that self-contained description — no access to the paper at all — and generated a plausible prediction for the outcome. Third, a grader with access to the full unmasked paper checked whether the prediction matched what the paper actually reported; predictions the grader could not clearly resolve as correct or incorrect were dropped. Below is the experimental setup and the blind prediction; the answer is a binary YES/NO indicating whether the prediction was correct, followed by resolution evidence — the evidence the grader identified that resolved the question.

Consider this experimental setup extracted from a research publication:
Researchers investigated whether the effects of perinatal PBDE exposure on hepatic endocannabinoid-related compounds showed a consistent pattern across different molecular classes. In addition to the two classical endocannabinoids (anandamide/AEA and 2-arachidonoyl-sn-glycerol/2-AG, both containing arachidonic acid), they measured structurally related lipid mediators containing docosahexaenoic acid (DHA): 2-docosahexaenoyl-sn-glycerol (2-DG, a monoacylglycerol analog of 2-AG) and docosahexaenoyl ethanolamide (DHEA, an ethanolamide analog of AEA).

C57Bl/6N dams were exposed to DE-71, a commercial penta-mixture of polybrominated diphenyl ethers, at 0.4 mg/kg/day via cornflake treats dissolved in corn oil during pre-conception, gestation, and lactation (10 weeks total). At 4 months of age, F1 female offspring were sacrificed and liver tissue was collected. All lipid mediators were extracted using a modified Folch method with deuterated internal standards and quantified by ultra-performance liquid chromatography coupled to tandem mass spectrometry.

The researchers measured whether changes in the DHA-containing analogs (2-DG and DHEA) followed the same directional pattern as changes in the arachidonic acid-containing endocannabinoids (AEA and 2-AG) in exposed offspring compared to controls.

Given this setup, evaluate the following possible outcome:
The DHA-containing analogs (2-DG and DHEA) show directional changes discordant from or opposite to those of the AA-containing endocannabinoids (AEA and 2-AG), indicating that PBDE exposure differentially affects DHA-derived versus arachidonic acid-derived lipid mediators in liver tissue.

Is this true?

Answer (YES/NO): NO